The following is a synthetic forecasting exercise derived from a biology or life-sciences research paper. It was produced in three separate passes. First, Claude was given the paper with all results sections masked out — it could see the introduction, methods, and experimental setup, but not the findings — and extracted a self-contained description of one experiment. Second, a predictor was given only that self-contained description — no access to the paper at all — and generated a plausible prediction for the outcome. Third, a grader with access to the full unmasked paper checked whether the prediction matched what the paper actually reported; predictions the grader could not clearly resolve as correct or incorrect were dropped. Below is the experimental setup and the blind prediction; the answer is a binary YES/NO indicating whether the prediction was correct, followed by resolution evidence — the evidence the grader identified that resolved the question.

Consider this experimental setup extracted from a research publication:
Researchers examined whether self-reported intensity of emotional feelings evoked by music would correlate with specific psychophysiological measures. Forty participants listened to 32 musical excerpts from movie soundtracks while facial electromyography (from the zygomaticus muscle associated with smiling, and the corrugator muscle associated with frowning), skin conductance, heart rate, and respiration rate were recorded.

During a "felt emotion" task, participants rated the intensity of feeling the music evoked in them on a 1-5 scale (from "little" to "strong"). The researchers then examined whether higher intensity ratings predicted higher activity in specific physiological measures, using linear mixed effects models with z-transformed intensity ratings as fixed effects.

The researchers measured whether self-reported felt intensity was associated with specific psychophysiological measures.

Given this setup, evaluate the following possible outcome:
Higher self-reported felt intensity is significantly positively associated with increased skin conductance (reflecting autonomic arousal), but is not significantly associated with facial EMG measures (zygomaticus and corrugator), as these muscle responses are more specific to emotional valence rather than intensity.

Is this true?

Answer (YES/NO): NO